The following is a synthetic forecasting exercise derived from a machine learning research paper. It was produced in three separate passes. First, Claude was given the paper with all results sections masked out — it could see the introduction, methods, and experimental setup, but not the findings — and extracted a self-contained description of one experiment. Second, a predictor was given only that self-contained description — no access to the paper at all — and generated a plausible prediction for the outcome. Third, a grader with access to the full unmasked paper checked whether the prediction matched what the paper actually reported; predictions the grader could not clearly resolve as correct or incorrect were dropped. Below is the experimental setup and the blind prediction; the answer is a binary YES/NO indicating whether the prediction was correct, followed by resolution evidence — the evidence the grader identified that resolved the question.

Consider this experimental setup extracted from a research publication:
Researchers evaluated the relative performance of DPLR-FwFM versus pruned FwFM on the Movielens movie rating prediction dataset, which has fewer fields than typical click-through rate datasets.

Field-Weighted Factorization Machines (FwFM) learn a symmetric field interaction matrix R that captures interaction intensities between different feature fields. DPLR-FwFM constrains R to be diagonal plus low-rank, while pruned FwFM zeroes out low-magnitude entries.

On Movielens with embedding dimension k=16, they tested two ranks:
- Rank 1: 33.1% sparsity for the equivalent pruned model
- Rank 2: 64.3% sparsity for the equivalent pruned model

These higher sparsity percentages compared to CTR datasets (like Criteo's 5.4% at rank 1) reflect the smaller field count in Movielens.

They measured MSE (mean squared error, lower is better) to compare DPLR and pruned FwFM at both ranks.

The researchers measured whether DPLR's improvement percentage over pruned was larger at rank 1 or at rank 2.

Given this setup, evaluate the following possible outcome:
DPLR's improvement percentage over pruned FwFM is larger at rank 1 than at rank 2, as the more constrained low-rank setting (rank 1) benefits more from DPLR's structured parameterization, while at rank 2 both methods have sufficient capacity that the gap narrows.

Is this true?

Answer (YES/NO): YES